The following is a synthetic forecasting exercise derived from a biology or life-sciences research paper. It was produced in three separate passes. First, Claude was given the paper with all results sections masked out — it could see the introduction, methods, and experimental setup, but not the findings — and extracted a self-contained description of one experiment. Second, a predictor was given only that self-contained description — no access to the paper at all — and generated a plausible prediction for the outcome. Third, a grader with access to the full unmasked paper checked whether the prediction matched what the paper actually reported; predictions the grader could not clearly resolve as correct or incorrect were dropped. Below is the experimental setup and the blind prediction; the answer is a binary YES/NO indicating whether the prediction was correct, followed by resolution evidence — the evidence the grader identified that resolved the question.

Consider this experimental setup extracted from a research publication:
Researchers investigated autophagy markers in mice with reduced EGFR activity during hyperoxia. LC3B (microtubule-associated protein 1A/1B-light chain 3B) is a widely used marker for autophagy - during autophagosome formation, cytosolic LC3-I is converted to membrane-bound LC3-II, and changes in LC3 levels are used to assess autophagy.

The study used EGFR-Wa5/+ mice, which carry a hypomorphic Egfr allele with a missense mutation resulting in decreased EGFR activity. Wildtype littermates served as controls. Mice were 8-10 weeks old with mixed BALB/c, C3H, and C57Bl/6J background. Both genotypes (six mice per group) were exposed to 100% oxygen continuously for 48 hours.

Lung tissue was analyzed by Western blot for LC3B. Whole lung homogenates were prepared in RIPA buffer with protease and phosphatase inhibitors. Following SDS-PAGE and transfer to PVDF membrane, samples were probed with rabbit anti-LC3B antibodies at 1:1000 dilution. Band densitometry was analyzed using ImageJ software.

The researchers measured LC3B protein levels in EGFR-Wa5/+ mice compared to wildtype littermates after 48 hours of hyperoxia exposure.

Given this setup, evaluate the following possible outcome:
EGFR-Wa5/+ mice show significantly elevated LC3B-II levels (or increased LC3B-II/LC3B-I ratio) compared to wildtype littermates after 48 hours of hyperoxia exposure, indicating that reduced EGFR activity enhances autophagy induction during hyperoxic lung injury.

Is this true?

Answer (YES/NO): NO